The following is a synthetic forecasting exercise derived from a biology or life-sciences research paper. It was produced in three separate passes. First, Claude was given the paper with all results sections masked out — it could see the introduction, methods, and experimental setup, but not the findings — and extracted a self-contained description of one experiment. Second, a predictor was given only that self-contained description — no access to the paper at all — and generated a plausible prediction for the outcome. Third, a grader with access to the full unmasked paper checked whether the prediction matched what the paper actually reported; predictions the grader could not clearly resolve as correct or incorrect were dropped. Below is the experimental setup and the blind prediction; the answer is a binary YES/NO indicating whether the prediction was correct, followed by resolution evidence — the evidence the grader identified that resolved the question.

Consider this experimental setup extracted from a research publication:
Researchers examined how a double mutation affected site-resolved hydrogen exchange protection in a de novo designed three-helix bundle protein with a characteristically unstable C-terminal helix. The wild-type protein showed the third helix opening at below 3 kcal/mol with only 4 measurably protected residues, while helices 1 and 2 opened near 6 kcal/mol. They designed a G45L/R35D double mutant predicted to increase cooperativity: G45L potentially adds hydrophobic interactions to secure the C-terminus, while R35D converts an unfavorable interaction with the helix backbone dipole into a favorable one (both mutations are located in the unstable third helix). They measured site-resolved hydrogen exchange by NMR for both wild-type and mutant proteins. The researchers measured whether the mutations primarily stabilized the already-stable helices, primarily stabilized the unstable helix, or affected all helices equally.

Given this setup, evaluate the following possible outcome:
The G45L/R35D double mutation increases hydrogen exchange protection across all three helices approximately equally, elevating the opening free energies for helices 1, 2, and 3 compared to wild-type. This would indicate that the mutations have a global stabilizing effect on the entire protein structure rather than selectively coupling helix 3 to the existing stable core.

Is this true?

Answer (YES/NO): NO